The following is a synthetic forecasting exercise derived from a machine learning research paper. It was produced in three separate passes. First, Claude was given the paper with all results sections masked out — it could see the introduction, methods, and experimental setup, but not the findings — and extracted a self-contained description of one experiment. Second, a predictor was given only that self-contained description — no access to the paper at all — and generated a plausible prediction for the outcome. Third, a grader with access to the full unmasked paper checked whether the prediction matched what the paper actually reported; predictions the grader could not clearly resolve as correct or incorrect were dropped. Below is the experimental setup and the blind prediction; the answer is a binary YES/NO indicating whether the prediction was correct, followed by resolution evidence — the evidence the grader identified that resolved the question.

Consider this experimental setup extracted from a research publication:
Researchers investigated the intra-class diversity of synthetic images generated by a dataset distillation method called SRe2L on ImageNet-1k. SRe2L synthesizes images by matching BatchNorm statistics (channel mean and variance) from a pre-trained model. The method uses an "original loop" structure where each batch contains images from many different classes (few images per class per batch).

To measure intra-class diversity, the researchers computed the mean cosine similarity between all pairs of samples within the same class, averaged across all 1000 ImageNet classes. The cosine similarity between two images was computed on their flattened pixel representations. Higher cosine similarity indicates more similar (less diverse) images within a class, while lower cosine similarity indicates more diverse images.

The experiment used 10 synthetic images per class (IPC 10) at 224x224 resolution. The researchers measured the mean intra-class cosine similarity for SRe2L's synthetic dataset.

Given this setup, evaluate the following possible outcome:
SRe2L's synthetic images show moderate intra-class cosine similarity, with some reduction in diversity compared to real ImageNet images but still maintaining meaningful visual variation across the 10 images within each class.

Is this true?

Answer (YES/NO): NO